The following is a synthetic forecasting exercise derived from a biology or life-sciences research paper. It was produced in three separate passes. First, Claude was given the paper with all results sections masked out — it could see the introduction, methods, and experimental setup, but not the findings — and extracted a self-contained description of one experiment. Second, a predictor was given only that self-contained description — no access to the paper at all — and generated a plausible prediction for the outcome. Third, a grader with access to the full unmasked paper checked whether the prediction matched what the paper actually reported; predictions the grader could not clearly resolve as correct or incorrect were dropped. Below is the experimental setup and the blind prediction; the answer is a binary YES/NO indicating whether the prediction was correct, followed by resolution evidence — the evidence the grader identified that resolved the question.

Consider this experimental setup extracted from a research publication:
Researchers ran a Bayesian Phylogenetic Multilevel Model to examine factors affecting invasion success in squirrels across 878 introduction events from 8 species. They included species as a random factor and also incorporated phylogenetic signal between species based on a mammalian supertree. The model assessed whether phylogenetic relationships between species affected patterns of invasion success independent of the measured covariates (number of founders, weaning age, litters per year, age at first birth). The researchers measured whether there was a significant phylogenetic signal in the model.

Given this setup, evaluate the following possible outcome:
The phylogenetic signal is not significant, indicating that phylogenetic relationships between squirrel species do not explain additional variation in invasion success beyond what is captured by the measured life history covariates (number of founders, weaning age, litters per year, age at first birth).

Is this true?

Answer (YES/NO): NO